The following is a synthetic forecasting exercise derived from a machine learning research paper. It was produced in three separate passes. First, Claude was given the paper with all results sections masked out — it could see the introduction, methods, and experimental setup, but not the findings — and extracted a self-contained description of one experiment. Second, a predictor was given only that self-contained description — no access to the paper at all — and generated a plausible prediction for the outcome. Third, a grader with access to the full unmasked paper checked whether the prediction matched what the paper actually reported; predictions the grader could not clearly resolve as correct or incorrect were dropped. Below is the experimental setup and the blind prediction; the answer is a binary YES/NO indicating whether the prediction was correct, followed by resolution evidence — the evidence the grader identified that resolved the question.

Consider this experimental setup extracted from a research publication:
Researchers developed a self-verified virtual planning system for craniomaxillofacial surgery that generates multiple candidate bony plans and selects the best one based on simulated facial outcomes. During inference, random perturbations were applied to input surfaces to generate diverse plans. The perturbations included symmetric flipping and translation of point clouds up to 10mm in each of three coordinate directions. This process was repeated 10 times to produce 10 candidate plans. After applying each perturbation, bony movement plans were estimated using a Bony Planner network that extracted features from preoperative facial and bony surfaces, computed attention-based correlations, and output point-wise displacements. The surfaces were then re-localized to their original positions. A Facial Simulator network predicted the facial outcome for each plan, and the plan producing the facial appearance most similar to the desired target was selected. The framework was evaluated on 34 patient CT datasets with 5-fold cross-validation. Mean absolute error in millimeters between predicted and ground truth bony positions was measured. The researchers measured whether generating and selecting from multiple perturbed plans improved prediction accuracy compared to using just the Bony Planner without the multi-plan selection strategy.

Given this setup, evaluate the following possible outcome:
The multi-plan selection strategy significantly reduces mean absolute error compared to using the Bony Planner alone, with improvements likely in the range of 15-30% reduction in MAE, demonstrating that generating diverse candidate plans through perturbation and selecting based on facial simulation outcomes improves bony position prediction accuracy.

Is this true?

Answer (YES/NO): NO